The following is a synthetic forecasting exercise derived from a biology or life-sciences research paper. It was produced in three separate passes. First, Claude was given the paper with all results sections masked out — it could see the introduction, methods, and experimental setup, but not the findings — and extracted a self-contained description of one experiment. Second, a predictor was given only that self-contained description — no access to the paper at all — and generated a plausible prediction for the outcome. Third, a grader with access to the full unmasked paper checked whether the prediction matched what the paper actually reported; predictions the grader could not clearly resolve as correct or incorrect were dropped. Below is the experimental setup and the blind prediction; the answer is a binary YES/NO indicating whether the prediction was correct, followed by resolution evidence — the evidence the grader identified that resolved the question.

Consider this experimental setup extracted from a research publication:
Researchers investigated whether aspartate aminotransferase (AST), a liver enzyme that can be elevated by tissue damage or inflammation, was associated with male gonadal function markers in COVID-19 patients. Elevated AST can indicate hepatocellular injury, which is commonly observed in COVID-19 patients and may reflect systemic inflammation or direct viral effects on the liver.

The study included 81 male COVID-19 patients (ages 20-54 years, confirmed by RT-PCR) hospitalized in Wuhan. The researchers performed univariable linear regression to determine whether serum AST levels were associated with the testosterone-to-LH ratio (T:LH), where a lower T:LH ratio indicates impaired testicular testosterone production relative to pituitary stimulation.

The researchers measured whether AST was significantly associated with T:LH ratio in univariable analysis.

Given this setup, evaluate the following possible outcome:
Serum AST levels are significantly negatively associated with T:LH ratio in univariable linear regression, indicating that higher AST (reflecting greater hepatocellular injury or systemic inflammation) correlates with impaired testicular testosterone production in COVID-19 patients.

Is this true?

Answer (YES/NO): YES